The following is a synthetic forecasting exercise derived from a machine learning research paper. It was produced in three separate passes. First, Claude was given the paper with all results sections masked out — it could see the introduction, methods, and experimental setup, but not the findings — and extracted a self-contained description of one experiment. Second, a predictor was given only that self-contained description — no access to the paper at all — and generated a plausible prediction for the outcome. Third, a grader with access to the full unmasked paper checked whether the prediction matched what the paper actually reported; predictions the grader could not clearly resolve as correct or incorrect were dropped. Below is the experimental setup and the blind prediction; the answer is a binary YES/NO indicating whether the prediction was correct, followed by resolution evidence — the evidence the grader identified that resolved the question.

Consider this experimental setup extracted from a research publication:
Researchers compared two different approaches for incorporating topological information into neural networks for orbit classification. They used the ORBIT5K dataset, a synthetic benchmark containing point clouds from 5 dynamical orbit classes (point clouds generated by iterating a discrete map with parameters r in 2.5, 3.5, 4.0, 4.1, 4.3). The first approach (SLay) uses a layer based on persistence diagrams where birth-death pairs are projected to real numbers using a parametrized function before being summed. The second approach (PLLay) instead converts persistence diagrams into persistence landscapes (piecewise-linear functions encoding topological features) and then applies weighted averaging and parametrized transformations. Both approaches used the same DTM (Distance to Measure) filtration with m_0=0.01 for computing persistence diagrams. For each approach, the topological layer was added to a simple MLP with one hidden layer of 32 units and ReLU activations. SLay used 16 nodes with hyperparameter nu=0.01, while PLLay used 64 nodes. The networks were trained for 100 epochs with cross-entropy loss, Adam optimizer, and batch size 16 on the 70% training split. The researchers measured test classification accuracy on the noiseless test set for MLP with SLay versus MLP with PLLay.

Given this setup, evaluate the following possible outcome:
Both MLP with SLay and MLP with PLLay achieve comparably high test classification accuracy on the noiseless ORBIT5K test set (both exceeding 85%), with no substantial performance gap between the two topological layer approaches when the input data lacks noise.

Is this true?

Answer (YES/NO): NO